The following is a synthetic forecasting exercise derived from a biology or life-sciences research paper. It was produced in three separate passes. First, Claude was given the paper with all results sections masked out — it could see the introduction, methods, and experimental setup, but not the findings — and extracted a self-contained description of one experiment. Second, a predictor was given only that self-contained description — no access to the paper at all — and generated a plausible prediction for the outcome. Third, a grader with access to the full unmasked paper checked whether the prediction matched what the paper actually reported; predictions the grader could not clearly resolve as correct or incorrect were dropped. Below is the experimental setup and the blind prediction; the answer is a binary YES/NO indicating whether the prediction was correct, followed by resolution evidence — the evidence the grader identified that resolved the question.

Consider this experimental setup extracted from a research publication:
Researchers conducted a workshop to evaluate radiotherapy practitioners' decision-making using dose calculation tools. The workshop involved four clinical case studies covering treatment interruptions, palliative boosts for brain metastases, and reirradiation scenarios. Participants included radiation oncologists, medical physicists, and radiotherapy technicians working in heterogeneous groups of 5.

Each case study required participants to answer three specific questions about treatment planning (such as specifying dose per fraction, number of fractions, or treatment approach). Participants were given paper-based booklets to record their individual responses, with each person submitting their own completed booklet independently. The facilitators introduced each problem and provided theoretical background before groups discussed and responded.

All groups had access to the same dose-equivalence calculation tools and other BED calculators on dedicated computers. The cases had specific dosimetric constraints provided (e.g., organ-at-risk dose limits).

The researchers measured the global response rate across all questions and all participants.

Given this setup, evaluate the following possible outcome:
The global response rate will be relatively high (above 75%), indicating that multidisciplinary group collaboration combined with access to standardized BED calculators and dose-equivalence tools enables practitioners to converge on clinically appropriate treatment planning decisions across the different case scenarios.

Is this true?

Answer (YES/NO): NO